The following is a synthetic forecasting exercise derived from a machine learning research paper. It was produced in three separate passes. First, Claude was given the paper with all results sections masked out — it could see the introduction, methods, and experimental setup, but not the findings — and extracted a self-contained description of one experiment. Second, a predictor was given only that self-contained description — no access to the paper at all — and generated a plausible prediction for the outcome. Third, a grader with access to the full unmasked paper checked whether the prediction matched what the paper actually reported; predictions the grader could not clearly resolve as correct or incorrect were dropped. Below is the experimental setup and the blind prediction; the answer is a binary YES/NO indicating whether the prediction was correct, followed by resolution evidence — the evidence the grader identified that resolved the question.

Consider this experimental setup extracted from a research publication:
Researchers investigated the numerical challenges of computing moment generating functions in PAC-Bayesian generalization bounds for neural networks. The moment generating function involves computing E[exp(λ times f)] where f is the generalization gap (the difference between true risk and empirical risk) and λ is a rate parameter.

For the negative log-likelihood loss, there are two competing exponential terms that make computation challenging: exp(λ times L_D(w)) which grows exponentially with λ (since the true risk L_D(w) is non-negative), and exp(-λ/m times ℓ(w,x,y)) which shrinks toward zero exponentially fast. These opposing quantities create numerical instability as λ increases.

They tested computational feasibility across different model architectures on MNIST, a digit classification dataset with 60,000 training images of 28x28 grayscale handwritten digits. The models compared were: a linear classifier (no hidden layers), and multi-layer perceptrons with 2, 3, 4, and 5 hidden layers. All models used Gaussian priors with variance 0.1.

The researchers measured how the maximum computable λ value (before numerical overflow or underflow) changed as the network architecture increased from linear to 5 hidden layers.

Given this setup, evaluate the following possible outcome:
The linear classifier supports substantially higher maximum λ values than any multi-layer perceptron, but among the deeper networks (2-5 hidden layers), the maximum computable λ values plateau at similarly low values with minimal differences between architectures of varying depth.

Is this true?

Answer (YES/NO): NO